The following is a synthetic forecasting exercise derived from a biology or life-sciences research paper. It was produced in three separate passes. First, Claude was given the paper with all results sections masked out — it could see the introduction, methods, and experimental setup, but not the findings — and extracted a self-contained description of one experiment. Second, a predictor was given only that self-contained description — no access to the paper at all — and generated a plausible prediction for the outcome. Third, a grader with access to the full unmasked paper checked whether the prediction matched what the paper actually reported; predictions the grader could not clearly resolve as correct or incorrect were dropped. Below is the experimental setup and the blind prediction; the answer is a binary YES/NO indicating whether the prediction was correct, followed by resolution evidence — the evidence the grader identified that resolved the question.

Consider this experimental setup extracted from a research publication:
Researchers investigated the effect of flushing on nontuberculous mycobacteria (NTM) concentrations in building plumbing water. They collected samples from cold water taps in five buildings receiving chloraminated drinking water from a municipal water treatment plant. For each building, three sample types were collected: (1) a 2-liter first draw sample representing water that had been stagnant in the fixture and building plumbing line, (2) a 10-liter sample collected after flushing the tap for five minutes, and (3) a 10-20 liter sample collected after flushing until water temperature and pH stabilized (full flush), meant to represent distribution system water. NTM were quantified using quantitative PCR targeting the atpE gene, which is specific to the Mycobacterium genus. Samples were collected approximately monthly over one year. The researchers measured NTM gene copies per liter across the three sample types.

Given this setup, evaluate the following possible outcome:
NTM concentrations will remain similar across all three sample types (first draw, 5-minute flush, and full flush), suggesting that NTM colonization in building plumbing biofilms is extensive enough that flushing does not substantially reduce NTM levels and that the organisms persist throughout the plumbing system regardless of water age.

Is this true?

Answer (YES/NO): NO